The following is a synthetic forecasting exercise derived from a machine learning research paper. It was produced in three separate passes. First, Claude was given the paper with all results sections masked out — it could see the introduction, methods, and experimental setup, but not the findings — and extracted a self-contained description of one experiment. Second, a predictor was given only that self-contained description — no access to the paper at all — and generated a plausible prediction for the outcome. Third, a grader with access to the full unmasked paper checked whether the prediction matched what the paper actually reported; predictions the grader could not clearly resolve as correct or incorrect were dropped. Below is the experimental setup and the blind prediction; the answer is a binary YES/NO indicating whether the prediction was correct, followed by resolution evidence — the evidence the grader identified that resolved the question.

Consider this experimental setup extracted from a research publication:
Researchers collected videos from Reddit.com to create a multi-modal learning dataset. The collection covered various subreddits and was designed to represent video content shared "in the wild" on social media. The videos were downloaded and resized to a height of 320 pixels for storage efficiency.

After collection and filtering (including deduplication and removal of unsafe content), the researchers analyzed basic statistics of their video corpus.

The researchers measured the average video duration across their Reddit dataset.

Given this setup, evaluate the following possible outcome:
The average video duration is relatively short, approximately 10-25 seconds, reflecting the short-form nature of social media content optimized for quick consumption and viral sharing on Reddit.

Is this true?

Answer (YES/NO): NO